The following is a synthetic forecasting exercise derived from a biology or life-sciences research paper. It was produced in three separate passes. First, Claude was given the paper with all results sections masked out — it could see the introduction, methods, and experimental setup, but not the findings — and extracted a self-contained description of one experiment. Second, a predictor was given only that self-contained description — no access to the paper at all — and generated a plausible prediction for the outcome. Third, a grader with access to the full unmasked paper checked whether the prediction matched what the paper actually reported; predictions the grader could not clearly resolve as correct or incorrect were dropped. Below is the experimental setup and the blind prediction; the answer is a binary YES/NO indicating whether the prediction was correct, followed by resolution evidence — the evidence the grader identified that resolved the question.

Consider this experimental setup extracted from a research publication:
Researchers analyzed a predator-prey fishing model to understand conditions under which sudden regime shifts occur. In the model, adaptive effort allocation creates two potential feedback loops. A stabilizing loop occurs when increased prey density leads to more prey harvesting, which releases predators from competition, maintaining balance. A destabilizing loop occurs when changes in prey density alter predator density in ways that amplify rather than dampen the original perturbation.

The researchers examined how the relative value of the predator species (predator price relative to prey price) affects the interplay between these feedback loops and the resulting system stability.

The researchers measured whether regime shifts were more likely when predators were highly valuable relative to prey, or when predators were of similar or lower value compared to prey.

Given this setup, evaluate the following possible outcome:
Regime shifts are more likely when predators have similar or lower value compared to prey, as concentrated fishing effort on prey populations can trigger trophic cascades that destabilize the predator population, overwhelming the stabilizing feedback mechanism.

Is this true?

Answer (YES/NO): NO